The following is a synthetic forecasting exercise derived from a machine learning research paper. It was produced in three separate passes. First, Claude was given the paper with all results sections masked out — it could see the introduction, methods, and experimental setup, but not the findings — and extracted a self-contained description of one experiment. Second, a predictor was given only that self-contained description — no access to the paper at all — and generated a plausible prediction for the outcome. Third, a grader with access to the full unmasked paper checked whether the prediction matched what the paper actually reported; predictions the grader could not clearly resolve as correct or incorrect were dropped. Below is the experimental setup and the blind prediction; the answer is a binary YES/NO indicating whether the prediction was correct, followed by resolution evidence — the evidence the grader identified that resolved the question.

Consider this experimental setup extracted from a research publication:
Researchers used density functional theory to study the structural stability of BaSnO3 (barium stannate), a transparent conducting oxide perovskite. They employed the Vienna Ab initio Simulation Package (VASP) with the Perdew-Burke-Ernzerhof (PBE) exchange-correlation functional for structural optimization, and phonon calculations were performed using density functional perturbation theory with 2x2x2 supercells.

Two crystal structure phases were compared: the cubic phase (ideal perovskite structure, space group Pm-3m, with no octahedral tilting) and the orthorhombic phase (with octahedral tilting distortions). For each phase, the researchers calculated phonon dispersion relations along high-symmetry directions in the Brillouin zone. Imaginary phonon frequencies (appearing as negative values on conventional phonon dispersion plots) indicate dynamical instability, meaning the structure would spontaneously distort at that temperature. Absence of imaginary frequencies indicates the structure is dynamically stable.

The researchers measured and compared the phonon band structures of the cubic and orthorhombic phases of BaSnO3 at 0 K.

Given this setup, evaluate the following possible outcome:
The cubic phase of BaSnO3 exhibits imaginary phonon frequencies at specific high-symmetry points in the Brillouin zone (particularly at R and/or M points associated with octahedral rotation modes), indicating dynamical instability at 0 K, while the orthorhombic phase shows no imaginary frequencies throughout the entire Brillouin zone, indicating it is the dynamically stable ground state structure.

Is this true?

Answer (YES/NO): YES